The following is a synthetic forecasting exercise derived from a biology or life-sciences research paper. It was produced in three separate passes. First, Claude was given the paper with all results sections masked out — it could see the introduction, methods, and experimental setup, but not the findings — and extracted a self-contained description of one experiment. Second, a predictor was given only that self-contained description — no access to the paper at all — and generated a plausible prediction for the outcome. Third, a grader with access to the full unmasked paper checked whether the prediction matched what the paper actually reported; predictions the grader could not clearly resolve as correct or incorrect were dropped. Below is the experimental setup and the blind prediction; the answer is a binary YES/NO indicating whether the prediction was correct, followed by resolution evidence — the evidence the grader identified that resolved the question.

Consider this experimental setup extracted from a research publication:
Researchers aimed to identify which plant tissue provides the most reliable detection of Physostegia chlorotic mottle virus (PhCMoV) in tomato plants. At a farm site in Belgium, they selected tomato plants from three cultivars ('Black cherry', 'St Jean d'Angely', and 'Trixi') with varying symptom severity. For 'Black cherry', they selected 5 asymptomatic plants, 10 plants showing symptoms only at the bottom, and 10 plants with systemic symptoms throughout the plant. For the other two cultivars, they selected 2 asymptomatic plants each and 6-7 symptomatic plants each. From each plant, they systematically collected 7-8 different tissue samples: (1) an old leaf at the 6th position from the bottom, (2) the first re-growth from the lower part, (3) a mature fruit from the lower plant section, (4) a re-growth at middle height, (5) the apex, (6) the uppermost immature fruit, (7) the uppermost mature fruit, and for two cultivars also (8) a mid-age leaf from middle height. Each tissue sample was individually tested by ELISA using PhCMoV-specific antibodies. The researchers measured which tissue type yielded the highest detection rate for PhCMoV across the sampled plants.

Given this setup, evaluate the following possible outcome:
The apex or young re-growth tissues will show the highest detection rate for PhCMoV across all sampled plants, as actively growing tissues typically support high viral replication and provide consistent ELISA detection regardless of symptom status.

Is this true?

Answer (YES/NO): NO